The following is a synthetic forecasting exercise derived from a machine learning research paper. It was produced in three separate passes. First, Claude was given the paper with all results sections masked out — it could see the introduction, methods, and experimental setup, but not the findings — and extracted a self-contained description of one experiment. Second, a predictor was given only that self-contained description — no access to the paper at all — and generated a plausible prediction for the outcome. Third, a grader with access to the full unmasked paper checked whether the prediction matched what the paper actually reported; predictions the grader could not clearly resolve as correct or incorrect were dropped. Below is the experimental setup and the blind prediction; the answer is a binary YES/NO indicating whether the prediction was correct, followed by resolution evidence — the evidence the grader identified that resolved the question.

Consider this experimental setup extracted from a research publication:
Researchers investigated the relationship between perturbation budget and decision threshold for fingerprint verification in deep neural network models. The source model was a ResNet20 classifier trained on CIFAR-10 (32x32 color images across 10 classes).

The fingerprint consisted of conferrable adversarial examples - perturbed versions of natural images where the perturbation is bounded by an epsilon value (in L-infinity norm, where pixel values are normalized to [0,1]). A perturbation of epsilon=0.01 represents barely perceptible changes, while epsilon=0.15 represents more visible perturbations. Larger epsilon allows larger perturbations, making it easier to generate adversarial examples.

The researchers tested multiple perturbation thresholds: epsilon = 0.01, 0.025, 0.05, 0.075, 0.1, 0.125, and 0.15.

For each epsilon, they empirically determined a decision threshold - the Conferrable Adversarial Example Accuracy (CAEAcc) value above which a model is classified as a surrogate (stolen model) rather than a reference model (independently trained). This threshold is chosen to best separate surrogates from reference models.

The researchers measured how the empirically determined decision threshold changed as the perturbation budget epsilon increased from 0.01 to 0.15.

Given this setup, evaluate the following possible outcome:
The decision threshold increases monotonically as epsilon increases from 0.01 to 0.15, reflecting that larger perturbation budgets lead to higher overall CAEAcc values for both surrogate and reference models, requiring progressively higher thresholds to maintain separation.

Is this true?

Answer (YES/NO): NO